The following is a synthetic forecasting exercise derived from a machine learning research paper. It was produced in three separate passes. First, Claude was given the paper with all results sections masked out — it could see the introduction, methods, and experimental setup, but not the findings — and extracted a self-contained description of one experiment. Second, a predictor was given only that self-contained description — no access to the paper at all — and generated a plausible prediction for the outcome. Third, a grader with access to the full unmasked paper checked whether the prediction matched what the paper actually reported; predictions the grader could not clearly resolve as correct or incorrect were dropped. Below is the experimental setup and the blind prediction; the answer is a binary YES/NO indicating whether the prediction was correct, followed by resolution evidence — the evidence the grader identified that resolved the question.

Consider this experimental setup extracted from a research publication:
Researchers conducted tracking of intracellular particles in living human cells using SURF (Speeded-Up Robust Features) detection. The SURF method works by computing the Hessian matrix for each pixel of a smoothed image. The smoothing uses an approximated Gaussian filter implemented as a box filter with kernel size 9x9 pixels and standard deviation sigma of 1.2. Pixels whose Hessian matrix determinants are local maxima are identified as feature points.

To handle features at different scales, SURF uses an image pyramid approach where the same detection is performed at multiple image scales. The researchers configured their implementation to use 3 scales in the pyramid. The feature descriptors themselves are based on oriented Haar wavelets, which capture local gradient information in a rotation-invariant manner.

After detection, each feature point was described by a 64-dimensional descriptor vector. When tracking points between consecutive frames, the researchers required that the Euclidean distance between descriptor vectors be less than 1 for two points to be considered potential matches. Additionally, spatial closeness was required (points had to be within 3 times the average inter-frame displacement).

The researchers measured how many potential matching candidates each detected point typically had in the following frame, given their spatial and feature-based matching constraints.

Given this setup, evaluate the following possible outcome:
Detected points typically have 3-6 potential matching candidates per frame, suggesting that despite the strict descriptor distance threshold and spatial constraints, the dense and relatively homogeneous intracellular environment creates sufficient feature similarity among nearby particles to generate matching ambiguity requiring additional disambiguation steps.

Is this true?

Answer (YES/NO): NO